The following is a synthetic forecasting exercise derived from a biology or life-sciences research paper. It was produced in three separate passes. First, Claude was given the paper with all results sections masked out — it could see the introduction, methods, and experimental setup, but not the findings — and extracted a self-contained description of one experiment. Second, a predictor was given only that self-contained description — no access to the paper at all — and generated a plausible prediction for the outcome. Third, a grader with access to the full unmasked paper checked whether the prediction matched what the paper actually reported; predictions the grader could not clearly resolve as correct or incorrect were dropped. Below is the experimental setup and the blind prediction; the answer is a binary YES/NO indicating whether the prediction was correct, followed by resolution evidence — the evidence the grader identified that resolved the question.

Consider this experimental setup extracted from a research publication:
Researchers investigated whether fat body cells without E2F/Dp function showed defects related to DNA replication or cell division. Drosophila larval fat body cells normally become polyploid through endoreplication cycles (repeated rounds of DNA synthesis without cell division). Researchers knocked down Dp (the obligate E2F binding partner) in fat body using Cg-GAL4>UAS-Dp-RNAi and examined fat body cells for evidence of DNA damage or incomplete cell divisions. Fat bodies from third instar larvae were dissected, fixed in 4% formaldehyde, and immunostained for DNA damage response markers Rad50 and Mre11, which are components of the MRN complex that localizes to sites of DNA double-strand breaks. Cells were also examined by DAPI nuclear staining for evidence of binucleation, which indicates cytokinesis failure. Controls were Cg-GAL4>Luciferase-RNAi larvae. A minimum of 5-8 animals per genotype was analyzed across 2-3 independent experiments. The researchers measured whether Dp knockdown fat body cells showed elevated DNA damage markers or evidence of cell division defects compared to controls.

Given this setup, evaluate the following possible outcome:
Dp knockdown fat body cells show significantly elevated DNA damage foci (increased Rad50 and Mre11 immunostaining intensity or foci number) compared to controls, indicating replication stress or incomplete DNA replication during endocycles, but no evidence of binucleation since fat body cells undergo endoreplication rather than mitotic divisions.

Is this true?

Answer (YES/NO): NO